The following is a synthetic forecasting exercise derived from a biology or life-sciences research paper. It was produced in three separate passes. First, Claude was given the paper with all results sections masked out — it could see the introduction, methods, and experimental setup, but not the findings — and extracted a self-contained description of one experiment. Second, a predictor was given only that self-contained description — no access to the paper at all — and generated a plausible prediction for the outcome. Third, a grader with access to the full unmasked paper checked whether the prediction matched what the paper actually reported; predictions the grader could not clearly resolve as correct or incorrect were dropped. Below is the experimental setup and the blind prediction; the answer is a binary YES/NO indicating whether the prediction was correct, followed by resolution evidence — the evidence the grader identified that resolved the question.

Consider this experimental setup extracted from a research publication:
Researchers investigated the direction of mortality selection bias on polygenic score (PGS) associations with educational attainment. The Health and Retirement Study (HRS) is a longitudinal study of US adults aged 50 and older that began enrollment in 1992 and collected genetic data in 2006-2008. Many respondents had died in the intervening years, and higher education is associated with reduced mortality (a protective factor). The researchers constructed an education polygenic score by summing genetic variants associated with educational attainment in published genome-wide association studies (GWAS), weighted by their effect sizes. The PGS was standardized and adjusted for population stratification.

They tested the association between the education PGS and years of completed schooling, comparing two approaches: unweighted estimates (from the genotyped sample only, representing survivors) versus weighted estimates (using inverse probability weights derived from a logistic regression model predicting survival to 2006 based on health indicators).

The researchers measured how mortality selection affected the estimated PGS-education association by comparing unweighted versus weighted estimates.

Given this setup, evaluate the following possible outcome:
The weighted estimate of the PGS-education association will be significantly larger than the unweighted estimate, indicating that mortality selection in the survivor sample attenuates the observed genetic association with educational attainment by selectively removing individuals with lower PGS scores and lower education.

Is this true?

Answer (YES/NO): NO